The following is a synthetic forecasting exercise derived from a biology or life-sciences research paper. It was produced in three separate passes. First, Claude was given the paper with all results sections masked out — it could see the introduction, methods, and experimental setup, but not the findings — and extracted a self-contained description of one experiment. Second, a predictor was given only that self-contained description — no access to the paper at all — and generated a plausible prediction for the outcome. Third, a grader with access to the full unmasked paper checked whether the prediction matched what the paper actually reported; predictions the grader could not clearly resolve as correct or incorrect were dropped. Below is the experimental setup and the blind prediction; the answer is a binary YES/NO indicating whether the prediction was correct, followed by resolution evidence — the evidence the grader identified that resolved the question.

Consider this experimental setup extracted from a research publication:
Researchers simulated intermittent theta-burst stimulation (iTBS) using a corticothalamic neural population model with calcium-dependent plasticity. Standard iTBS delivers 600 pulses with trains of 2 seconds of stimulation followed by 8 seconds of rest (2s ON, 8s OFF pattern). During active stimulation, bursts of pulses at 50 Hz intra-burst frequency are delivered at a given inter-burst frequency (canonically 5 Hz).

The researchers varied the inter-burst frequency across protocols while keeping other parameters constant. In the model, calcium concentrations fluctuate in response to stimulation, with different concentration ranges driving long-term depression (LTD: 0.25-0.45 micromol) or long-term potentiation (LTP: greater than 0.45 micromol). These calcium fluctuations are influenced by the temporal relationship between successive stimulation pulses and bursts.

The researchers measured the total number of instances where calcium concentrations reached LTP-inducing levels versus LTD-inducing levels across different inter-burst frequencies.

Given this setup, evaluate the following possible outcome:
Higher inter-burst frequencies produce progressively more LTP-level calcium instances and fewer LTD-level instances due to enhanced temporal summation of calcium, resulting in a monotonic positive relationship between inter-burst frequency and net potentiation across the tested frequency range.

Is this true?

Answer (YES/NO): NO